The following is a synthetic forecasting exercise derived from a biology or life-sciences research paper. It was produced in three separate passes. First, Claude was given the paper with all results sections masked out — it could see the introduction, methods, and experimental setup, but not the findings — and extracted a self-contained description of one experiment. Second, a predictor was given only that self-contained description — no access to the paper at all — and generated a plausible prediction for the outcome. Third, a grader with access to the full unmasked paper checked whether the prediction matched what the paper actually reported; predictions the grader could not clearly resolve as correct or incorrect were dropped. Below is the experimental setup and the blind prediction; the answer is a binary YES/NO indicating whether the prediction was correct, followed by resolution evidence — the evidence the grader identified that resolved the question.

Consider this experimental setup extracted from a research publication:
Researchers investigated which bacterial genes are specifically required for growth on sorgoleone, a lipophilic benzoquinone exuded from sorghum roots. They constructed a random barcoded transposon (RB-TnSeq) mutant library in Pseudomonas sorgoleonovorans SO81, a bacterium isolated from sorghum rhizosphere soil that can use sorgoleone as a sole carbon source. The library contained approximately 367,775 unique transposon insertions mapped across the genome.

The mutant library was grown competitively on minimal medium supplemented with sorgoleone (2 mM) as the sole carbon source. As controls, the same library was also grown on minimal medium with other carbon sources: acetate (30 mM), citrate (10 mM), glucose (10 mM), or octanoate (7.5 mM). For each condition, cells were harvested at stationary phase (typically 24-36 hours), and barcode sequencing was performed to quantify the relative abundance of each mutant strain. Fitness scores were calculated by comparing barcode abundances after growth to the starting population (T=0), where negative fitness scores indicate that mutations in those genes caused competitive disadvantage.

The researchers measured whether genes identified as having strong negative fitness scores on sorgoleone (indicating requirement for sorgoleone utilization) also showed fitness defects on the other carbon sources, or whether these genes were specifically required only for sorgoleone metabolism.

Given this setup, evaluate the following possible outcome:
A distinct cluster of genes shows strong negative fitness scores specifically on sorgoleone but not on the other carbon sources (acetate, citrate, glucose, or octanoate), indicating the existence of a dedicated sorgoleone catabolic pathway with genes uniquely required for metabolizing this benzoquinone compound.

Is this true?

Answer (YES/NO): YES